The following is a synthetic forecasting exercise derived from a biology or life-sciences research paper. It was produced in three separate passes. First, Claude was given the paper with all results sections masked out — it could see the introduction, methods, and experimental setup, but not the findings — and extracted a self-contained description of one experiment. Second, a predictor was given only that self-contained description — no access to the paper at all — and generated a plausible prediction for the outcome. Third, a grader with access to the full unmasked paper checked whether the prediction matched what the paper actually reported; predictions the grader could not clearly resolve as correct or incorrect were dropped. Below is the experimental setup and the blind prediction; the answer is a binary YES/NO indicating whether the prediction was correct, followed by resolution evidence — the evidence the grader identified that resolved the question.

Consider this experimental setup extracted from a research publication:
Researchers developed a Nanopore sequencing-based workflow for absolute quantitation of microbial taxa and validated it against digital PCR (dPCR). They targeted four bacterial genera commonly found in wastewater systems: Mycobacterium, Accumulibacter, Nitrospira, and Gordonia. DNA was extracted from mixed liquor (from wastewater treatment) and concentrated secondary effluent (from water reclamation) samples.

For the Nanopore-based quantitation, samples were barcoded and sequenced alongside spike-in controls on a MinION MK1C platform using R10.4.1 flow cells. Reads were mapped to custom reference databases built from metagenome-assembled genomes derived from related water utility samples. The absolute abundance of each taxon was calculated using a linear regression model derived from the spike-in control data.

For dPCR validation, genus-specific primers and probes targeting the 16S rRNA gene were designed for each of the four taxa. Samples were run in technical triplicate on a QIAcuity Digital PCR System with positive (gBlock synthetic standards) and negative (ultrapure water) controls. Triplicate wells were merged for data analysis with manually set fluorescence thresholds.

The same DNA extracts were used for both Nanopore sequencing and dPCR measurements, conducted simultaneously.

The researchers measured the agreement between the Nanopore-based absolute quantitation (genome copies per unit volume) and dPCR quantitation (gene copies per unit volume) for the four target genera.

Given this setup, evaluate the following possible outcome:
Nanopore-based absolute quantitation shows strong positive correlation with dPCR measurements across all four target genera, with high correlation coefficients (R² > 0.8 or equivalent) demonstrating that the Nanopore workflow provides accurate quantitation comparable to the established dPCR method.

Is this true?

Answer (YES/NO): NO